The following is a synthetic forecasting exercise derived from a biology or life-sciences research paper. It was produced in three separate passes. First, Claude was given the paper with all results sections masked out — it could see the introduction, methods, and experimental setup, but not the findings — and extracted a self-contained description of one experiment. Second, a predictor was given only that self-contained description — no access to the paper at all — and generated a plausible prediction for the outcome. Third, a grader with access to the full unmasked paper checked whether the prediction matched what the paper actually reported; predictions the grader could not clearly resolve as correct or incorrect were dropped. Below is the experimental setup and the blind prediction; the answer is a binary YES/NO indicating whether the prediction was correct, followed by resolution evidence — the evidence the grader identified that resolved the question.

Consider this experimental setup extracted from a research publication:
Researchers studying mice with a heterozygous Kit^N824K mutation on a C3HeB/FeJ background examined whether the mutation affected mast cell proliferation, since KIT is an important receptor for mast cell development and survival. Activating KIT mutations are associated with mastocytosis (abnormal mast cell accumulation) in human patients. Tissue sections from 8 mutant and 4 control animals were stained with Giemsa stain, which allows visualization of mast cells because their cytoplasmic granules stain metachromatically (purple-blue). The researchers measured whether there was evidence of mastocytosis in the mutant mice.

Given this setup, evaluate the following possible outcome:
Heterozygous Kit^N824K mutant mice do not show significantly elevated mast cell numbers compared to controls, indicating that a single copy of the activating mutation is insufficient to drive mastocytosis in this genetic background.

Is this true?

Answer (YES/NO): YES